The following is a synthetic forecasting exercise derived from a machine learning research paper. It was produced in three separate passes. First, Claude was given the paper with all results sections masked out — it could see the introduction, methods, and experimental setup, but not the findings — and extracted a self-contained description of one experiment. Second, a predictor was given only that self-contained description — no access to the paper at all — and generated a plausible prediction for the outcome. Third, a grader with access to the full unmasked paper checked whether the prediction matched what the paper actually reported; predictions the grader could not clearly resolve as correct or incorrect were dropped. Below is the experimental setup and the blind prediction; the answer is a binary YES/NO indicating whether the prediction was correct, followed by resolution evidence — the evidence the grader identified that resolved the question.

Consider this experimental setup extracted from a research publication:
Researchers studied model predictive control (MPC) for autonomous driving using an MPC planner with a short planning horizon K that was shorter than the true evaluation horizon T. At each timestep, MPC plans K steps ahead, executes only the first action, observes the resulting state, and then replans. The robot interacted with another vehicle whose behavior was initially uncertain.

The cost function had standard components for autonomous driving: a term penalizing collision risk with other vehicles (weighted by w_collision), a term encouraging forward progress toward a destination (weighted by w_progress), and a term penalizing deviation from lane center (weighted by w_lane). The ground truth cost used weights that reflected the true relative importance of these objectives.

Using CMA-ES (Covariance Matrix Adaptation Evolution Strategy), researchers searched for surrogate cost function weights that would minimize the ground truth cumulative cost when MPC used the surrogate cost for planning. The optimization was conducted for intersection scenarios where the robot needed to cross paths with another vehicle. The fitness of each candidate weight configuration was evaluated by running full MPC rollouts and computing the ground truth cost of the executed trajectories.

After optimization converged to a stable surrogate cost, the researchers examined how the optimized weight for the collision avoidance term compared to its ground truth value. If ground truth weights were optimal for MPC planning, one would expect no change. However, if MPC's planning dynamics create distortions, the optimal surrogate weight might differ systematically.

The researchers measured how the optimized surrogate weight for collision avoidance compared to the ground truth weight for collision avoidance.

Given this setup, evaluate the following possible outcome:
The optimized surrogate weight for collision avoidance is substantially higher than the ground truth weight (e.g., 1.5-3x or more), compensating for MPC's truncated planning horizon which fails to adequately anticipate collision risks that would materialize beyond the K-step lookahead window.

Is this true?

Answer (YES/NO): NO